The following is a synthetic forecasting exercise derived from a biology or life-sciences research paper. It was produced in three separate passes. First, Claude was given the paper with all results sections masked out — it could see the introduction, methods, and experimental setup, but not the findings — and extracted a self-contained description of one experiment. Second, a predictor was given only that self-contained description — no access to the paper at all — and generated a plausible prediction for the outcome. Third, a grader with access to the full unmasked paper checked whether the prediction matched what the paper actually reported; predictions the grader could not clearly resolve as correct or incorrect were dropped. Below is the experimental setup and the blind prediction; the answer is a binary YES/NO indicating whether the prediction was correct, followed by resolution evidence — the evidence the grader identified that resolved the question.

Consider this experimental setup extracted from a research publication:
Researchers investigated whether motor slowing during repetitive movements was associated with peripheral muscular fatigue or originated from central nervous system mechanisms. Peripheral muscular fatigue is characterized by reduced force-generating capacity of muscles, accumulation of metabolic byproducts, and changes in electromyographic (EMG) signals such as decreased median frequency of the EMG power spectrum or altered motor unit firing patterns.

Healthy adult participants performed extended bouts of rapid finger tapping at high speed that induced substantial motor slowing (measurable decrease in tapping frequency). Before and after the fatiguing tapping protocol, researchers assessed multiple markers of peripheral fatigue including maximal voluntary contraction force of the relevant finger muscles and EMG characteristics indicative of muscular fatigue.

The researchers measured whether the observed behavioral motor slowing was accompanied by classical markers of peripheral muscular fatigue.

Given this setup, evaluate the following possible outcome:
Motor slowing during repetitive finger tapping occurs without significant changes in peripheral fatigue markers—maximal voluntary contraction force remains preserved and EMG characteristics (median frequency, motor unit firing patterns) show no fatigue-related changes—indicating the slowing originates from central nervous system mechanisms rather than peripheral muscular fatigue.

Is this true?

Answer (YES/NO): YES